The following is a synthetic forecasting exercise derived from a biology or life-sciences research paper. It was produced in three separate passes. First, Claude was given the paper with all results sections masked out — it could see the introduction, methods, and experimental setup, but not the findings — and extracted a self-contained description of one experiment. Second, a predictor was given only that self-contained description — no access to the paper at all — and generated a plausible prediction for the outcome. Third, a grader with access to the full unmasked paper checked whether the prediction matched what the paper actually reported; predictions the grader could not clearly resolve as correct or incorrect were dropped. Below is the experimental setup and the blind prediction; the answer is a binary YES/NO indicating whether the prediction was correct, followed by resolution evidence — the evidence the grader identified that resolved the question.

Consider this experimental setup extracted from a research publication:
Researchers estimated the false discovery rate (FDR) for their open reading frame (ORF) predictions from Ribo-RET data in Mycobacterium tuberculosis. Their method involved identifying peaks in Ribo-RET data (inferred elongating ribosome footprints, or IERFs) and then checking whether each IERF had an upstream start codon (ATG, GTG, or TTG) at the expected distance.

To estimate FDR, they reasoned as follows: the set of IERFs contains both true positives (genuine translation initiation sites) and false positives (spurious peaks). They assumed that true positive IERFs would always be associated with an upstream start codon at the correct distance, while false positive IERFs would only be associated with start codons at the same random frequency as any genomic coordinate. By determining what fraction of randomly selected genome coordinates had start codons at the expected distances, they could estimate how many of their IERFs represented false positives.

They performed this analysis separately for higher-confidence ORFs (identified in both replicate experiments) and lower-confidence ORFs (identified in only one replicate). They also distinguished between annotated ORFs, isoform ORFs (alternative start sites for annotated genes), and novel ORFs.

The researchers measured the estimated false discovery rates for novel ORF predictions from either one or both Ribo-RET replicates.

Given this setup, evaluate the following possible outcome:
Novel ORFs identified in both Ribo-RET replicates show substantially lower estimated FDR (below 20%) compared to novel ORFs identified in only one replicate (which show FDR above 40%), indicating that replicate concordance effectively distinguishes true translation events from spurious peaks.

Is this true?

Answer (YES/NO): NO